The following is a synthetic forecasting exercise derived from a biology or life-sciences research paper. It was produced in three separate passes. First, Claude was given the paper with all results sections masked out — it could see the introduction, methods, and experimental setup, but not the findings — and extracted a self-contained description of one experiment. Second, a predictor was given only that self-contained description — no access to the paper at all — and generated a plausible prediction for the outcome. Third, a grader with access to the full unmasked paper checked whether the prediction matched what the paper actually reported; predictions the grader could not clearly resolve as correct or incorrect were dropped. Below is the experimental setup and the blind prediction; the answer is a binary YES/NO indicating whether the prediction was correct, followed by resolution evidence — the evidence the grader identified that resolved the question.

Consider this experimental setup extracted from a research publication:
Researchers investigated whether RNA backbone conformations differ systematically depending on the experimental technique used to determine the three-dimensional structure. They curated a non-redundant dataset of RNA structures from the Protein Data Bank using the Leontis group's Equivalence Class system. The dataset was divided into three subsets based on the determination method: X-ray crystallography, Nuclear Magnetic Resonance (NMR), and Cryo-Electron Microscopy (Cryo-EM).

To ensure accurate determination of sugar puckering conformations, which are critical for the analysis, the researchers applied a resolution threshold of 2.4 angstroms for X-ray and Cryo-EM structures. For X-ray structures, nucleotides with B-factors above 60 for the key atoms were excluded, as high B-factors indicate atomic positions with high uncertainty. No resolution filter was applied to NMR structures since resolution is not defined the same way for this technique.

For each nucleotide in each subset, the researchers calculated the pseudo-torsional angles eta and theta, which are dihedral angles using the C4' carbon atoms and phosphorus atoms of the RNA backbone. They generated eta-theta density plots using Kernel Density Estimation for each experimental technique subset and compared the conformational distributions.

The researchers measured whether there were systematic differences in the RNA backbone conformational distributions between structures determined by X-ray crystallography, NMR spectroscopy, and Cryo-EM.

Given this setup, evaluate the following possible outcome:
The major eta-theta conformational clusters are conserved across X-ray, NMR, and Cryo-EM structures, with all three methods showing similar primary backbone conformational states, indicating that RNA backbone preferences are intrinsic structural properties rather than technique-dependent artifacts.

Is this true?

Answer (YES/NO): NO